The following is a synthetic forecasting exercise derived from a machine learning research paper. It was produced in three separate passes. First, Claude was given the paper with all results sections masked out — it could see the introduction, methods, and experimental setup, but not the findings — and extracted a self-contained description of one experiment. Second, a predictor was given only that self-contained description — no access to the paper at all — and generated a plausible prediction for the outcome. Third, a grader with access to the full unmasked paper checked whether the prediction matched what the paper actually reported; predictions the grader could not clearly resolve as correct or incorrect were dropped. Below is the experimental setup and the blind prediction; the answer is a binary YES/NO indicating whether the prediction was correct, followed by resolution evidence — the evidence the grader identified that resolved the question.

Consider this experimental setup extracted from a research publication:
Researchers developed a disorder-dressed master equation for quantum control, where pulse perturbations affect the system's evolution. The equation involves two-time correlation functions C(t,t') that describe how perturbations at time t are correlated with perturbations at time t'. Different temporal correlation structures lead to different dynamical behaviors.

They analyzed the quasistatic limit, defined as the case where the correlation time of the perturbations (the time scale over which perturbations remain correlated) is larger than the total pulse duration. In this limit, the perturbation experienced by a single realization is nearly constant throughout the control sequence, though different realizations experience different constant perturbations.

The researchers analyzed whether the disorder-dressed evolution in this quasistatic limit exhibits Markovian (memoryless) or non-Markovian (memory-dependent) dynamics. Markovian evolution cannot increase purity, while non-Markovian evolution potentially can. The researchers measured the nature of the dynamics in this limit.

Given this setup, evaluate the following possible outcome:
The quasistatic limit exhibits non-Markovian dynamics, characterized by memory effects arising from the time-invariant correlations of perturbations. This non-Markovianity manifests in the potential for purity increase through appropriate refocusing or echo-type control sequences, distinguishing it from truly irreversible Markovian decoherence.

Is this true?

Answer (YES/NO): YES